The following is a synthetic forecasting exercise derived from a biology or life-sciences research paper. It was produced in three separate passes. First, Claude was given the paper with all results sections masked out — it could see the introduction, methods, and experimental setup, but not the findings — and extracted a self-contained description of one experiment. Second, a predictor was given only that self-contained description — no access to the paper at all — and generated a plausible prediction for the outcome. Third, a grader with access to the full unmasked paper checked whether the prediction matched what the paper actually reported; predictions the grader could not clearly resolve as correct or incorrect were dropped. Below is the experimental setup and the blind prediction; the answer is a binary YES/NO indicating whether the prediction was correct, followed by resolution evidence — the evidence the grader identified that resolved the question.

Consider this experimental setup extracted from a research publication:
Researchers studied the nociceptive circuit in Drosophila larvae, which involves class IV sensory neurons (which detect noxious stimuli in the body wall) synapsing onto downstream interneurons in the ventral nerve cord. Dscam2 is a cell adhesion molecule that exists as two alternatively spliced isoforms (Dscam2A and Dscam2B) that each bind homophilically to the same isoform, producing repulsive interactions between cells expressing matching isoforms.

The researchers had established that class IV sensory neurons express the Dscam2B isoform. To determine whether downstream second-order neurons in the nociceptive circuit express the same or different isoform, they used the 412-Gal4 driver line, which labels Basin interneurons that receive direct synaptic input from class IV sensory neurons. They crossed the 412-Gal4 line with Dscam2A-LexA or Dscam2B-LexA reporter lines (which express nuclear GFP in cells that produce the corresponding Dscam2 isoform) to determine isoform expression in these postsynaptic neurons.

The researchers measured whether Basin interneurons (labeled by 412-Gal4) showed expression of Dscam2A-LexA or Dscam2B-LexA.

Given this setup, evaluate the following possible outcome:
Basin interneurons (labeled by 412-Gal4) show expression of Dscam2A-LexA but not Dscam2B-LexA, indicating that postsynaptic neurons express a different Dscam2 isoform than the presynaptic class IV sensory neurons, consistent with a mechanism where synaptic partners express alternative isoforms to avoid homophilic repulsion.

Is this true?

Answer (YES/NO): YES